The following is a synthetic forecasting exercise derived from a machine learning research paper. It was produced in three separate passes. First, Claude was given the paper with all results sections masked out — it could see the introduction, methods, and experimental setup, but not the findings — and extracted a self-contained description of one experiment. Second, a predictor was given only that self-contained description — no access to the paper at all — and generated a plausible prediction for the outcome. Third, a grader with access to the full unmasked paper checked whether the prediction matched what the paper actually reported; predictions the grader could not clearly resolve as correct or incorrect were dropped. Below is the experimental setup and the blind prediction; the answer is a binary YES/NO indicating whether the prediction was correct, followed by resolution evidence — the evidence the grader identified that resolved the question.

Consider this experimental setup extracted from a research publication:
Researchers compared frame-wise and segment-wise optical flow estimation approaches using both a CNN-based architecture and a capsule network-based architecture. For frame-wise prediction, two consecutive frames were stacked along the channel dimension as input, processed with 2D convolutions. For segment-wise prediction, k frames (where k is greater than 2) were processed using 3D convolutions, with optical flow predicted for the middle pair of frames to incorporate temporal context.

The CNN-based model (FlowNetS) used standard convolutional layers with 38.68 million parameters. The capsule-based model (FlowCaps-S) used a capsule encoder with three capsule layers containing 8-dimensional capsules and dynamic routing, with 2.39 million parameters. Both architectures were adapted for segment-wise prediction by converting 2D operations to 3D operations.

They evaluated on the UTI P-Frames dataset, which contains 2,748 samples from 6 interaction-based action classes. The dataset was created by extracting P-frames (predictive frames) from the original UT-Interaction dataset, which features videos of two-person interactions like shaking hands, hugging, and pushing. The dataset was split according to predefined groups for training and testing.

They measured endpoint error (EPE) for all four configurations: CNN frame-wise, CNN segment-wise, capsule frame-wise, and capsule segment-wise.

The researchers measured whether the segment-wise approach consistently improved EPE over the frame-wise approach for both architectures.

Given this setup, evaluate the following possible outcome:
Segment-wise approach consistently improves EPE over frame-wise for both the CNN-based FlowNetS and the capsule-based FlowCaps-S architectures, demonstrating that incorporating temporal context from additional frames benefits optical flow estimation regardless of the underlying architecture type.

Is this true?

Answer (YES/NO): YES